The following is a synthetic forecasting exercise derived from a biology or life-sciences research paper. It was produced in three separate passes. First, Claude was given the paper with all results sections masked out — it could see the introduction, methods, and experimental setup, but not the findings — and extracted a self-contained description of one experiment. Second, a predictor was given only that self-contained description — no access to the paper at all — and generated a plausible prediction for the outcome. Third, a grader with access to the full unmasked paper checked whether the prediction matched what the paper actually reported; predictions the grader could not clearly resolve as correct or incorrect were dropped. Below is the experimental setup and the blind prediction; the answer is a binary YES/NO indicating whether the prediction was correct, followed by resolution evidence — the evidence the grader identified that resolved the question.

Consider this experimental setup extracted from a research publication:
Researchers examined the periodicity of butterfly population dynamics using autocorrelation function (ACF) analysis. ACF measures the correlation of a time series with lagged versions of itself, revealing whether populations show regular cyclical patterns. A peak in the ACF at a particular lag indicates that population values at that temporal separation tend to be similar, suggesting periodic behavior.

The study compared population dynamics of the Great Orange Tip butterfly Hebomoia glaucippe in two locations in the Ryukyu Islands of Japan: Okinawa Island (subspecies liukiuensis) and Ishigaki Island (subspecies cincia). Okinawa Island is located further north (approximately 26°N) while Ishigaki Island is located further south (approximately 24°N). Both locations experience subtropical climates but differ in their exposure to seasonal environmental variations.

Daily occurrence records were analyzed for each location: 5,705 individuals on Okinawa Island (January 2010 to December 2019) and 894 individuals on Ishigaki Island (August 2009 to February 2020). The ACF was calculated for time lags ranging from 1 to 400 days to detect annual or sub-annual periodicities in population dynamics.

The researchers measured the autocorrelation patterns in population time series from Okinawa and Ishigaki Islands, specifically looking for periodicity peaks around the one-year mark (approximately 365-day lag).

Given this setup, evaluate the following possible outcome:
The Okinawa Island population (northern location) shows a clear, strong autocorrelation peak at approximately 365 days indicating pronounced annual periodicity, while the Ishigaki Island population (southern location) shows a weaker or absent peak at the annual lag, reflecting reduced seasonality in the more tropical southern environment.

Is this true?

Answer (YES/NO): YES